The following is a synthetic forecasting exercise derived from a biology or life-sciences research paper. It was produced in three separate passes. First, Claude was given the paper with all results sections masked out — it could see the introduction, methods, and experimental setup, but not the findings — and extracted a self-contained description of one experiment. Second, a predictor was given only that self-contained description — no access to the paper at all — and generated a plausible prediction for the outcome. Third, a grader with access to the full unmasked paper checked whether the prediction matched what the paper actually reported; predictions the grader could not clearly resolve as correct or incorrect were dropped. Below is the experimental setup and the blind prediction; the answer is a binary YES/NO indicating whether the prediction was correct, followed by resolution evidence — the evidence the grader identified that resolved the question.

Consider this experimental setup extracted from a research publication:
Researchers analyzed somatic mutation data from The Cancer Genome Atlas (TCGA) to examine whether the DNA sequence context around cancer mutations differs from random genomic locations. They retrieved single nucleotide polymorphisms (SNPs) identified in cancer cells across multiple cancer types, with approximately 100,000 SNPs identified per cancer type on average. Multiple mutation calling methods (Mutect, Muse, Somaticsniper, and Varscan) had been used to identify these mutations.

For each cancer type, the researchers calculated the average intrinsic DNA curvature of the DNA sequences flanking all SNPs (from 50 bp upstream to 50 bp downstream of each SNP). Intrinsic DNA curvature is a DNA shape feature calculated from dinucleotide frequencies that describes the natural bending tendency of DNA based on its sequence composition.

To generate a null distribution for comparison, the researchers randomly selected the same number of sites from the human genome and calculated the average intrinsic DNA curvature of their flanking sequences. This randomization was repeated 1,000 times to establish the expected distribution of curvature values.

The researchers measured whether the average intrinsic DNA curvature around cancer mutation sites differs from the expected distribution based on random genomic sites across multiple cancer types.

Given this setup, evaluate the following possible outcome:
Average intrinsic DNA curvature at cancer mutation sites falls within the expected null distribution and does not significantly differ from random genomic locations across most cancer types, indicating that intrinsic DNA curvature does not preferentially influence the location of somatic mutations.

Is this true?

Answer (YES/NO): NO